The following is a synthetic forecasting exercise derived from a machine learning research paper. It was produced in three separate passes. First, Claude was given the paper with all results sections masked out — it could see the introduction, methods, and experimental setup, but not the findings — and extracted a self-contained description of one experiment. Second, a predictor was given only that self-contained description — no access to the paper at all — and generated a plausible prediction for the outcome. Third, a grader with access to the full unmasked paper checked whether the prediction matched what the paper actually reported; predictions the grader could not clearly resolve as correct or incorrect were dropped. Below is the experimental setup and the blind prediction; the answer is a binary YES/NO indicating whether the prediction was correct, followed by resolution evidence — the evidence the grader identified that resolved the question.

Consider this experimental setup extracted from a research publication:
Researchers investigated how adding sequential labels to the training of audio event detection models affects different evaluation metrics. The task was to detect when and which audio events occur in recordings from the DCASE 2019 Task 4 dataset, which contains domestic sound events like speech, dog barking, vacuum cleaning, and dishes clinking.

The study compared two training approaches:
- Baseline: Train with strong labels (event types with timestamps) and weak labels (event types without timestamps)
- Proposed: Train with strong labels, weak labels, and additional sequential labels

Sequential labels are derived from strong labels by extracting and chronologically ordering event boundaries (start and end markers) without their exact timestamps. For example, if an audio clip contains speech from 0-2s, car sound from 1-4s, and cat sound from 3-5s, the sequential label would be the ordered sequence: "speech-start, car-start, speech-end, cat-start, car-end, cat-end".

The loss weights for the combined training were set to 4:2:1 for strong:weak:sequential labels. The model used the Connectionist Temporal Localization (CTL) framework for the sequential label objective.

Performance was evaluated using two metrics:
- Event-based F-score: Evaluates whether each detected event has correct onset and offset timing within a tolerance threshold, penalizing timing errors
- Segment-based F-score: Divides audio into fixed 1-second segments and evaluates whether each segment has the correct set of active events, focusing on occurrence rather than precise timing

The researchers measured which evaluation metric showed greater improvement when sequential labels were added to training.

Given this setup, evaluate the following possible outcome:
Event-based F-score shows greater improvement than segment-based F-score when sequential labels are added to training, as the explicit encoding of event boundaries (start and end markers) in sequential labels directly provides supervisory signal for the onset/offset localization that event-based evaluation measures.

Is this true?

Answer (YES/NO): NO